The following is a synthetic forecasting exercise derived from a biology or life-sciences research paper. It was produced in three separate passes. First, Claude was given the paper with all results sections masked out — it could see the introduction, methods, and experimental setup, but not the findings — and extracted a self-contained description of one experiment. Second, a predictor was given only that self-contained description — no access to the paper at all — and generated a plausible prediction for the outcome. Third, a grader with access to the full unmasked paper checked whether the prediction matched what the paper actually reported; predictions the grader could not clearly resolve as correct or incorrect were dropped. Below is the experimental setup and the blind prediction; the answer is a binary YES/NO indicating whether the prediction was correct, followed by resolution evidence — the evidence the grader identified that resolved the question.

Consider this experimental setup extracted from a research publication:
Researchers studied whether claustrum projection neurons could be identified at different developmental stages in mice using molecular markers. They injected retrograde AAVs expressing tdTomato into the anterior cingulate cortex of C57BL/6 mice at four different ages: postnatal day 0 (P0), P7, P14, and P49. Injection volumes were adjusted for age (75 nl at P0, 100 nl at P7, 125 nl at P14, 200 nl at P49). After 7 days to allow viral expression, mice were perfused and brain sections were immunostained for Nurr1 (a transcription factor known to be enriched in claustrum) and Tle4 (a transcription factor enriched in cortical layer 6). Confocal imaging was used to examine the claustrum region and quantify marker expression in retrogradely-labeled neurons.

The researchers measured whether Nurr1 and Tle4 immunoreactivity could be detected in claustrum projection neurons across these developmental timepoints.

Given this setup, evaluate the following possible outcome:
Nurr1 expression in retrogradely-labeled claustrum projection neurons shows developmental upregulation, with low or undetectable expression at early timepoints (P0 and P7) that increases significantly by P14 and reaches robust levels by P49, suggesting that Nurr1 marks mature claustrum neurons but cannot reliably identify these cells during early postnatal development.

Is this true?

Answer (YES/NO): NO